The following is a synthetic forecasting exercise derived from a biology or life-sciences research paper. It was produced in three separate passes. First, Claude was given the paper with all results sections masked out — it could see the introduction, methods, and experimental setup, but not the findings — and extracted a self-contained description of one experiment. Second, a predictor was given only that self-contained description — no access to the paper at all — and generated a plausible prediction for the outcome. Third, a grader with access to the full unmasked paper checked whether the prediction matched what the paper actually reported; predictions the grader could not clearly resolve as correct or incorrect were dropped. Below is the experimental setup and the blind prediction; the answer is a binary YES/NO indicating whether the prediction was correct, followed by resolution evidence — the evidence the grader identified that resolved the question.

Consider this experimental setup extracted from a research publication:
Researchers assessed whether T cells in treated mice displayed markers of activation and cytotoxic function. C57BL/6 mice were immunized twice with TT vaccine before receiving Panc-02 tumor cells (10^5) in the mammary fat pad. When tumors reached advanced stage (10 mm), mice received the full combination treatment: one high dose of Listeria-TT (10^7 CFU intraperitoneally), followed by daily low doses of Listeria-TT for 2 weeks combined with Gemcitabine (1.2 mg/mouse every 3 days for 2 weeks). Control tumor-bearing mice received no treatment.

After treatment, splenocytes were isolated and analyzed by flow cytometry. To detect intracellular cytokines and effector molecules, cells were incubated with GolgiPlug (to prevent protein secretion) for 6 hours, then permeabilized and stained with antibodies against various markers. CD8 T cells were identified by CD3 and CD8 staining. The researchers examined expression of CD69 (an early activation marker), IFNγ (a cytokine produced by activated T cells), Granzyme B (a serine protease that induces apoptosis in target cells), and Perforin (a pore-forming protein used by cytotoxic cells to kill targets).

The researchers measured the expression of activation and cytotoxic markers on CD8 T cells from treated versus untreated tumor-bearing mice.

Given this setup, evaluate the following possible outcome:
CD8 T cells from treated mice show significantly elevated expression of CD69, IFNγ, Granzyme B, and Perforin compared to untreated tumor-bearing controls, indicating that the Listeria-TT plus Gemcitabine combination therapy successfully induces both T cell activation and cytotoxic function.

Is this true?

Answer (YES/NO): YES